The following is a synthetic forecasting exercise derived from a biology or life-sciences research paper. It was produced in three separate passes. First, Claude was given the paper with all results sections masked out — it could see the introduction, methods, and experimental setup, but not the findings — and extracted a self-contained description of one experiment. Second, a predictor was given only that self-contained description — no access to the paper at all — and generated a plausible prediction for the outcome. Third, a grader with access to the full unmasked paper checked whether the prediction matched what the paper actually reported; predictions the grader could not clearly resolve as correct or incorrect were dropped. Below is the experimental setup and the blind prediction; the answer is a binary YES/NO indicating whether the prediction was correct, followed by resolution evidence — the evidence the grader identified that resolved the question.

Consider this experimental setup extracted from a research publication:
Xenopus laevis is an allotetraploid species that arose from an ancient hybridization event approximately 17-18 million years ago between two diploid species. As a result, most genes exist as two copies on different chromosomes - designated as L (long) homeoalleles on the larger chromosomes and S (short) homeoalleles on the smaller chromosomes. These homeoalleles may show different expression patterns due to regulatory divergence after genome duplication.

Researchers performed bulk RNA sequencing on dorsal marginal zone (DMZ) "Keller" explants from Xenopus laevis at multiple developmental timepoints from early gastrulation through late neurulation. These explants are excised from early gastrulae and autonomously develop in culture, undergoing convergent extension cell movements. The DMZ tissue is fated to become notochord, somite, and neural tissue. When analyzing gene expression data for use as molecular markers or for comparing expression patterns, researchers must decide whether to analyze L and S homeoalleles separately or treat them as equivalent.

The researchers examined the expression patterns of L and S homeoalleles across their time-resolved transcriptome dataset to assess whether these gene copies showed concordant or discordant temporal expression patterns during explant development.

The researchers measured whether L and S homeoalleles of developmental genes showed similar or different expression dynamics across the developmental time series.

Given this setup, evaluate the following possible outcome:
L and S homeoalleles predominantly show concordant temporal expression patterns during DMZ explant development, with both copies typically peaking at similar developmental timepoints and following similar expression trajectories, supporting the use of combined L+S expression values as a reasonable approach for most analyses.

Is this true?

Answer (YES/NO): NO